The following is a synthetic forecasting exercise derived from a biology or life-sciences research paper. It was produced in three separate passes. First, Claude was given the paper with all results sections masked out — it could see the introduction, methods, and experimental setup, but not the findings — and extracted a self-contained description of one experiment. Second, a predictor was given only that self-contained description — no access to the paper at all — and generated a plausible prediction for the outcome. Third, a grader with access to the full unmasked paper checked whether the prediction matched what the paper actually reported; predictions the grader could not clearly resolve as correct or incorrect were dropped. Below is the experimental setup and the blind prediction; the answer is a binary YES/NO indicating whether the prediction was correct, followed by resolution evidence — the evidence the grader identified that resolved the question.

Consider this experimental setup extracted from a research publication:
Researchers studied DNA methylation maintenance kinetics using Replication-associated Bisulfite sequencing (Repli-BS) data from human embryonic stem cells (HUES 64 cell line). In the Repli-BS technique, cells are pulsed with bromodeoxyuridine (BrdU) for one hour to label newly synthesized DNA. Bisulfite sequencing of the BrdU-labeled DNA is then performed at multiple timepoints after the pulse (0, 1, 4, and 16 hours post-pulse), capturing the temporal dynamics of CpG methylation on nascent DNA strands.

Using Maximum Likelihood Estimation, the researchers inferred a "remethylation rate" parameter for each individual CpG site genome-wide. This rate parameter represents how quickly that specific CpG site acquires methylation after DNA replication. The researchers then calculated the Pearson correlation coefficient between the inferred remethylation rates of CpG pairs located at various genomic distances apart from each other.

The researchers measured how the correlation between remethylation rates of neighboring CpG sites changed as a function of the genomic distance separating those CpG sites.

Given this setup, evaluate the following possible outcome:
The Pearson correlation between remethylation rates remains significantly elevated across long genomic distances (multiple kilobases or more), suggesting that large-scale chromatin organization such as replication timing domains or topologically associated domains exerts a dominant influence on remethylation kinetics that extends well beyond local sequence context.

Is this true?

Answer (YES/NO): NO